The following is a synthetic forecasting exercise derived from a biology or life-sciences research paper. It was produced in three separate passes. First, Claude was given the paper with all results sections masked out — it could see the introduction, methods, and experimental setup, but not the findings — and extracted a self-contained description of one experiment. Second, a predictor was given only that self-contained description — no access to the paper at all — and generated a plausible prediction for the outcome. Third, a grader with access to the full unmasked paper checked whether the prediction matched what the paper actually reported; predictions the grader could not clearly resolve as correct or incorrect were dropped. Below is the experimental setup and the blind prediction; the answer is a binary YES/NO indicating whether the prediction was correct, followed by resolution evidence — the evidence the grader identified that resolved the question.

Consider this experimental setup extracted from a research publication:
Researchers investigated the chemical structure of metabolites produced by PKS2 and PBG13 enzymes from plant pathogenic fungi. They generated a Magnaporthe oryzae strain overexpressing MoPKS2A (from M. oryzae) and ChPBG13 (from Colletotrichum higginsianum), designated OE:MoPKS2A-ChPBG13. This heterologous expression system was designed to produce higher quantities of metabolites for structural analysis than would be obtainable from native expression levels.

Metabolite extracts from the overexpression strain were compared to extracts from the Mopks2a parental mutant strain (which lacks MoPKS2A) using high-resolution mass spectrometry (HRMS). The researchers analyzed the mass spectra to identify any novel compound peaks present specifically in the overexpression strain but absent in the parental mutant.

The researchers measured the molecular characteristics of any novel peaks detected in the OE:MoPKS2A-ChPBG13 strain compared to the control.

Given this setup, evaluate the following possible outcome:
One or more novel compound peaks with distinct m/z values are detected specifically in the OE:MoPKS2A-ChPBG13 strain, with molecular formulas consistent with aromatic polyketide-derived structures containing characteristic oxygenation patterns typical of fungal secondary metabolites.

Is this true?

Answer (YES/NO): NO